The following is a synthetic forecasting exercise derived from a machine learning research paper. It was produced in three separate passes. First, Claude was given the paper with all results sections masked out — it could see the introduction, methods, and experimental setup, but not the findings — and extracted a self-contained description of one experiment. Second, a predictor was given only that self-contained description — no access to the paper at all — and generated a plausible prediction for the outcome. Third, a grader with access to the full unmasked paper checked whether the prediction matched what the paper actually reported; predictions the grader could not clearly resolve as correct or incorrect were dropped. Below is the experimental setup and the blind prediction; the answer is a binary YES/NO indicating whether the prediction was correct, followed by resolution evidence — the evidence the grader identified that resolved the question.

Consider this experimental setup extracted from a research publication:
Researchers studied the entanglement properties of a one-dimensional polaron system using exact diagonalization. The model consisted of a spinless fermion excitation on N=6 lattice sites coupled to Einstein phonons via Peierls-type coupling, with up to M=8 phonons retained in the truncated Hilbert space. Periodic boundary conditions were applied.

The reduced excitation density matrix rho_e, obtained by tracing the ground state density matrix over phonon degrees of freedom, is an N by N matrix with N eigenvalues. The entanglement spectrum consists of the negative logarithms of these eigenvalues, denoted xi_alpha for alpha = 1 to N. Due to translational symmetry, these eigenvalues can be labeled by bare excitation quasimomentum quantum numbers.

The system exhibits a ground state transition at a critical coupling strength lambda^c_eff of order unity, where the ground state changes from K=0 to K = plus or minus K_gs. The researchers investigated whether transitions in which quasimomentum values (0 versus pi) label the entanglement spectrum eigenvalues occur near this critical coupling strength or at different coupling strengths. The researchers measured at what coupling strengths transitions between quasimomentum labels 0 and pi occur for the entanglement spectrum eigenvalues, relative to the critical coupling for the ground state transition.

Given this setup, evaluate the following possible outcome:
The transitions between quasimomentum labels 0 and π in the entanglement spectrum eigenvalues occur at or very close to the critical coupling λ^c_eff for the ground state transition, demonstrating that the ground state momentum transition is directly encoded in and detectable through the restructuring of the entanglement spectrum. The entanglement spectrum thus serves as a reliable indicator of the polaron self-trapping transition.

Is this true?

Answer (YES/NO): NO